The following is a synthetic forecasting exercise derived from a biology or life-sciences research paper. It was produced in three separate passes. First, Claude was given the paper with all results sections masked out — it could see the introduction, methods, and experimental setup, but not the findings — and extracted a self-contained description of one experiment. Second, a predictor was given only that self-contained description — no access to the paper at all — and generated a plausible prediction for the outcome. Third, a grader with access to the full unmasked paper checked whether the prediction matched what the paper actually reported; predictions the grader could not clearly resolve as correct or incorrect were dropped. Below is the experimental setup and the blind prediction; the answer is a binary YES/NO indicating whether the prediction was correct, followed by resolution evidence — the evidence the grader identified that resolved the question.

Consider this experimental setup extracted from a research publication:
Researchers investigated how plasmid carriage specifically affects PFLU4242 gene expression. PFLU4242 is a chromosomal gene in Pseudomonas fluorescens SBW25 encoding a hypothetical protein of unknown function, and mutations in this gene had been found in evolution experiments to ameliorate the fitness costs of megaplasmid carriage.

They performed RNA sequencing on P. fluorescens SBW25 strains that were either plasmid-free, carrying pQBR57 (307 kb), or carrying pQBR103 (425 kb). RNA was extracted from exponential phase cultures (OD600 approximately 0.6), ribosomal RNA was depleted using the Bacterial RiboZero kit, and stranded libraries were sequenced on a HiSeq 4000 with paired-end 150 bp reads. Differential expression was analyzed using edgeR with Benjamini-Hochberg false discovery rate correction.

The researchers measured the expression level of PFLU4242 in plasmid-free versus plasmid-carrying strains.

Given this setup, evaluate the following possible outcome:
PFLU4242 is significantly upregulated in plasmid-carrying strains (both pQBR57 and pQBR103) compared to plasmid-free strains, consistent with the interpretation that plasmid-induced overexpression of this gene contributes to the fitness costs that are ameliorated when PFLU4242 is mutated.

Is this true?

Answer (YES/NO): NO